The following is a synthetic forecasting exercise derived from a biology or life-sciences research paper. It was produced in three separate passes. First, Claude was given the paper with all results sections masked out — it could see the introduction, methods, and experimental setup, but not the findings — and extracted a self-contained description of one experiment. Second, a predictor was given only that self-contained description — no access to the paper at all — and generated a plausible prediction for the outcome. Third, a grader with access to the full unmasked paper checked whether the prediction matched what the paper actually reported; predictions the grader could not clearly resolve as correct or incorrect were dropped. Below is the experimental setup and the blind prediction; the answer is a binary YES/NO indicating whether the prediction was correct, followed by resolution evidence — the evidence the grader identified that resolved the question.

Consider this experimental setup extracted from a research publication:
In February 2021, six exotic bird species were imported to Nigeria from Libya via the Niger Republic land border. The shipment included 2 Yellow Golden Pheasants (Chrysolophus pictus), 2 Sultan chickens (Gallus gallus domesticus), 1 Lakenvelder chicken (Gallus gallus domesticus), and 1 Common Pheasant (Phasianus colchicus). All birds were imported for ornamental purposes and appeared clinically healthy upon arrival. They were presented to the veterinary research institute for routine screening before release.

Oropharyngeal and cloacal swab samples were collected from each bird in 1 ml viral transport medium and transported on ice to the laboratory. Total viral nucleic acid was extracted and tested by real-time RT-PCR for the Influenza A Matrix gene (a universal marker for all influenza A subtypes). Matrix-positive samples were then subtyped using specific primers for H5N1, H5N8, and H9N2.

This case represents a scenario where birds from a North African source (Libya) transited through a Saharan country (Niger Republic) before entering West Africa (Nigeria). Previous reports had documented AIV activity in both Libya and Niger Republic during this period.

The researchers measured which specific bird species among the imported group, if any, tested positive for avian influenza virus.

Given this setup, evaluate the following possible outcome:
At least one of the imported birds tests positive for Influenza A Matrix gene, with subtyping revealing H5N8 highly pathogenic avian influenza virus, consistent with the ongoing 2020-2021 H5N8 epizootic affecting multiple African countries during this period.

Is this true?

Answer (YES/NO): YES